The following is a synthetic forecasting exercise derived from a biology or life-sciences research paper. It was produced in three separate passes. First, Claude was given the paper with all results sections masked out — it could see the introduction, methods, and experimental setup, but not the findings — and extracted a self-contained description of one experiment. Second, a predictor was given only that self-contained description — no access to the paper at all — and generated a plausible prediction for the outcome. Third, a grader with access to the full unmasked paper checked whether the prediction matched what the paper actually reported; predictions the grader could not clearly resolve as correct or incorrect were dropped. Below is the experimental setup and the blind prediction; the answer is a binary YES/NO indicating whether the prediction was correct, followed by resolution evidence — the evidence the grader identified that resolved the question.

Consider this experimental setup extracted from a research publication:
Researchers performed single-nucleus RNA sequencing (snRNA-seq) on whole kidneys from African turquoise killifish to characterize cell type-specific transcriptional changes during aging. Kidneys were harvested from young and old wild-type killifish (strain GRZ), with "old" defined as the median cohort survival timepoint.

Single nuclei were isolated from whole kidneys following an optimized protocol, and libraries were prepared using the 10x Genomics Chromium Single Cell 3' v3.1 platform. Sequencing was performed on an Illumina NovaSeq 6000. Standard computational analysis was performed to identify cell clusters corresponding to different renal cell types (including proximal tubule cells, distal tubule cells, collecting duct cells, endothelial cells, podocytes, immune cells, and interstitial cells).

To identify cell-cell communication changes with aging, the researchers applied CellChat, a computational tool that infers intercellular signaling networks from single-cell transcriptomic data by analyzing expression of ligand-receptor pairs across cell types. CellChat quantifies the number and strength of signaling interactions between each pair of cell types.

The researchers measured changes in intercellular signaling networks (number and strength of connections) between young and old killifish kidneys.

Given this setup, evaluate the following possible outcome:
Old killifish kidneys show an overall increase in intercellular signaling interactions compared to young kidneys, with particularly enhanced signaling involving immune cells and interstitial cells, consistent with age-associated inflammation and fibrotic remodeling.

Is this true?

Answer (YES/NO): NO